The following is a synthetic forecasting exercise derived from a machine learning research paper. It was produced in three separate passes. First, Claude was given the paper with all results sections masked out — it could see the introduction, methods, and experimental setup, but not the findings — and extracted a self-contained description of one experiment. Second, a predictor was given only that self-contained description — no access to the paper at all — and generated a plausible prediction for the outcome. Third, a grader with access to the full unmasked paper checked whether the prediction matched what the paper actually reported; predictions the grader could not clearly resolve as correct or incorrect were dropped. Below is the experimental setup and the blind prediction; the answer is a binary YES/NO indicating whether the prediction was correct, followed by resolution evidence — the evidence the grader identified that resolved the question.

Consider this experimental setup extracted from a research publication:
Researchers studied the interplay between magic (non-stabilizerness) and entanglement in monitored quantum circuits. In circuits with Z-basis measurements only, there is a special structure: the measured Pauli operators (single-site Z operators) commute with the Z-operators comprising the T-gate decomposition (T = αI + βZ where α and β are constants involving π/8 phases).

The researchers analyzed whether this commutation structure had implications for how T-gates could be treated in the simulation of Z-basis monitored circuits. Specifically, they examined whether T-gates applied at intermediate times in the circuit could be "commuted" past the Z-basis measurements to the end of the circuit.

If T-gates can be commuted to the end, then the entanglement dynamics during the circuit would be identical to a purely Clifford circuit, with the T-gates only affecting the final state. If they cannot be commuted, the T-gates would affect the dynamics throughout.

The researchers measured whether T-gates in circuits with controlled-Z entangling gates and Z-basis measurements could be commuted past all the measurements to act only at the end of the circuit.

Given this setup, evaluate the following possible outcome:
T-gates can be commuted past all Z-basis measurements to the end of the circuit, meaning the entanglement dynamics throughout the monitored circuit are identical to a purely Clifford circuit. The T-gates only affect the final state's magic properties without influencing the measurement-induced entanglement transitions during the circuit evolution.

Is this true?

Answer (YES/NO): YES